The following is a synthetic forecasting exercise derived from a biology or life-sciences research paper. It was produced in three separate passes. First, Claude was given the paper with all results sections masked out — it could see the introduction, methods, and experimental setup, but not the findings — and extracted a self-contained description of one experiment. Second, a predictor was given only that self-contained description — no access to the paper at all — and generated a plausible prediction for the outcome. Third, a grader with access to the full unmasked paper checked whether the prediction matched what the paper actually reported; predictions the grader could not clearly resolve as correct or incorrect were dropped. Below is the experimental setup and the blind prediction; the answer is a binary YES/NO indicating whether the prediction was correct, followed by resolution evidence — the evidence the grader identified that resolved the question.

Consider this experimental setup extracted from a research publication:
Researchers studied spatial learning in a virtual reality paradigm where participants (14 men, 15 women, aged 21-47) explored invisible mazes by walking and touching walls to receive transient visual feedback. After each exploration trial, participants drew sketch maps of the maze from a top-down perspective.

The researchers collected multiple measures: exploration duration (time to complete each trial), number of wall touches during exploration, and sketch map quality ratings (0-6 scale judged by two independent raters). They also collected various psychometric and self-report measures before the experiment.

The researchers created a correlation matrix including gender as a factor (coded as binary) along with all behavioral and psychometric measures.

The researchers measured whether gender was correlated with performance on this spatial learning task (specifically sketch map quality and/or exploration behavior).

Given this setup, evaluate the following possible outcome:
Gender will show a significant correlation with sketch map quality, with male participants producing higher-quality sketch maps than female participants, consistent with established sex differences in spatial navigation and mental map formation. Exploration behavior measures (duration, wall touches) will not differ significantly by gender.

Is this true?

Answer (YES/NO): NO